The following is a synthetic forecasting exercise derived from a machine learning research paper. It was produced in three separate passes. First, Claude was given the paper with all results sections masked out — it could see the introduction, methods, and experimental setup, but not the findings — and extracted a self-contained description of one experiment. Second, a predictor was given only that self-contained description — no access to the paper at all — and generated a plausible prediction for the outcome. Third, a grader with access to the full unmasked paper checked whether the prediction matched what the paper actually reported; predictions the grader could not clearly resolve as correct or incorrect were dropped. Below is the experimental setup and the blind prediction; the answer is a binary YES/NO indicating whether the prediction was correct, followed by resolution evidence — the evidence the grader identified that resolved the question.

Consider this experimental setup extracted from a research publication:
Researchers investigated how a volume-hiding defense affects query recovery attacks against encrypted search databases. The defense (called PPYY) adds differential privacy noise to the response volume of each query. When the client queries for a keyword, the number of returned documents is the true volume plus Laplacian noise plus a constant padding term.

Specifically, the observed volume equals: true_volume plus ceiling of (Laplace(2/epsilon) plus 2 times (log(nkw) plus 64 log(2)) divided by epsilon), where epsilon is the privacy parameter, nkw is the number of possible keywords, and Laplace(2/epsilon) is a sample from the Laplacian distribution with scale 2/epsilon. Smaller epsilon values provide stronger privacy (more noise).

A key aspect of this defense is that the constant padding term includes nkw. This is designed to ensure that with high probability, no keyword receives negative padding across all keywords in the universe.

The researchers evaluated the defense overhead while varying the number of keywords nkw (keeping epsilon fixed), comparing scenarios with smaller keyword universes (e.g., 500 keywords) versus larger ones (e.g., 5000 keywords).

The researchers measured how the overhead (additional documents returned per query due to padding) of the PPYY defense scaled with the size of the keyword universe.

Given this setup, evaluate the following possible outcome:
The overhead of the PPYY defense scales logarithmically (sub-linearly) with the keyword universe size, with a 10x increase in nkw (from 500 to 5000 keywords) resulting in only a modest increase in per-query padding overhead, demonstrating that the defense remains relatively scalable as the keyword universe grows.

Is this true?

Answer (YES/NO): YES